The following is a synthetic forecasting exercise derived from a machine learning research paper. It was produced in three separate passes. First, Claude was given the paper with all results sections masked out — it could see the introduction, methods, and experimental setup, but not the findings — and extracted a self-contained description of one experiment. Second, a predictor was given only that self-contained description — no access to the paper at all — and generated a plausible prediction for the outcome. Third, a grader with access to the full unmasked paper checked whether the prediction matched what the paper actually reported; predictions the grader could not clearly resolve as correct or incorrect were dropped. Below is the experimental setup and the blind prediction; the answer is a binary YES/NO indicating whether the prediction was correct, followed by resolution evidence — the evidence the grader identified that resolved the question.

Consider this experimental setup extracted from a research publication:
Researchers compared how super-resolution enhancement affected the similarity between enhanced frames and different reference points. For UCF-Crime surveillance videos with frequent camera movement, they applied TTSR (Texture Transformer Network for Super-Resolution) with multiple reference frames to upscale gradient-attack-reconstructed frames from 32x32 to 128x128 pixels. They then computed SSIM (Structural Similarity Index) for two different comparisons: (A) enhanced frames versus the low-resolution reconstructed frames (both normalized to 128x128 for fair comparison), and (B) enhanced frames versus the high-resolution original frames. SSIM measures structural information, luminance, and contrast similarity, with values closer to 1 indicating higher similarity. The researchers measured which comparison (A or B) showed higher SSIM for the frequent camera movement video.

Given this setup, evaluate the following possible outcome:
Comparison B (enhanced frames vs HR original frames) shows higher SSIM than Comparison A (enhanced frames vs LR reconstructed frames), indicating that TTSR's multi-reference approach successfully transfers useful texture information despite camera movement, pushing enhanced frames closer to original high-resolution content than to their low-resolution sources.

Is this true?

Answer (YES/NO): NO